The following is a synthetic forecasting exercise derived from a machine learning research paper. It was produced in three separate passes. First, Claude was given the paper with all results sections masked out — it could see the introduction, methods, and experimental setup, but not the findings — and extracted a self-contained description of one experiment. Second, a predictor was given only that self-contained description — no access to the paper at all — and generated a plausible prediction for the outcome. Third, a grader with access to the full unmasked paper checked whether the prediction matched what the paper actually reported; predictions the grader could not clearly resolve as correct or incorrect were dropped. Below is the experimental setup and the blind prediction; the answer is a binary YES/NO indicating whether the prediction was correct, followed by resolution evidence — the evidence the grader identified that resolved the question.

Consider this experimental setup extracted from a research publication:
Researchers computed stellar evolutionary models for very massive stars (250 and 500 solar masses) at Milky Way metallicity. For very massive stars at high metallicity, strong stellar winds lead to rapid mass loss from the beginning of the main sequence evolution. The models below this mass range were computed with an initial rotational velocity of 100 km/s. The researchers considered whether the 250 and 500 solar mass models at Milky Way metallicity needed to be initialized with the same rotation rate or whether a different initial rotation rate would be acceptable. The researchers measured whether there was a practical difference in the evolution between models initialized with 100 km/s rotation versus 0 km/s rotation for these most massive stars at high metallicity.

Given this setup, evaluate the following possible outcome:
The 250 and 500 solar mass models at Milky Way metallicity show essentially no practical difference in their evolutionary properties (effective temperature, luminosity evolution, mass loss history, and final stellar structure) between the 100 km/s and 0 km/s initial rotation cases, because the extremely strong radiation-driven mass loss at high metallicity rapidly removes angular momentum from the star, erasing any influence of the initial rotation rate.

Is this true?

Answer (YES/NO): YES